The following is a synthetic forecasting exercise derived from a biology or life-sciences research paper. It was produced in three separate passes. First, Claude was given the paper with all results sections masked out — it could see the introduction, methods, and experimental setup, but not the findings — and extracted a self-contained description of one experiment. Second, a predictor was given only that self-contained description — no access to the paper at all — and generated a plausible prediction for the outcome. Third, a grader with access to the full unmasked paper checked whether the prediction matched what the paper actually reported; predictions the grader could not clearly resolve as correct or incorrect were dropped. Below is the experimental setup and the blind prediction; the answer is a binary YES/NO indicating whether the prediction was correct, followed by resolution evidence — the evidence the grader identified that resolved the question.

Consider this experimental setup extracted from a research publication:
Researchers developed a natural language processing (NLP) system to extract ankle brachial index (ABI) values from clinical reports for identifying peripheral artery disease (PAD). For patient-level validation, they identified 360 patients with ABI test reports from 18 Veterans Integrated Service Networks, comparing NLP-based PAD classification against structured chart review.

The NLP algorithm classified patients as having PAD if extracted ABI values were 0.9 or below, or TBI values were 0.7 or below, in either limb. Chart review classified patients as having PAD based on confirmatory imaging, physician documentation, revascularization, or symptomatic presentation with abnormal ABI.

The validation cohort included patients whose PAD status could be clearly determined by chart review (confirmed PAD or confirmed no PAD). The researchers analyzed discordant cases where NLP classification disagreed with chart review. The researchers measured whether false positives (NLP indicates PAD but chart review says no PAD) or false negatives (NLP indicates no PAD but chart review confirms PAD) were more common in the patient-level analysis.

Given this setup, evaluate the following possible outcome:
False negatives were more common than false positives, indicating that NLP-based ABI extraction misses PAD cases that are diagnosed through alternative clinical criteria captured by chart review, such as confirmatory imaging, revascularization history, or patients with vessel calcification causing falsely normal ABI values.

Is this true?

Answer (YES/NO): YES